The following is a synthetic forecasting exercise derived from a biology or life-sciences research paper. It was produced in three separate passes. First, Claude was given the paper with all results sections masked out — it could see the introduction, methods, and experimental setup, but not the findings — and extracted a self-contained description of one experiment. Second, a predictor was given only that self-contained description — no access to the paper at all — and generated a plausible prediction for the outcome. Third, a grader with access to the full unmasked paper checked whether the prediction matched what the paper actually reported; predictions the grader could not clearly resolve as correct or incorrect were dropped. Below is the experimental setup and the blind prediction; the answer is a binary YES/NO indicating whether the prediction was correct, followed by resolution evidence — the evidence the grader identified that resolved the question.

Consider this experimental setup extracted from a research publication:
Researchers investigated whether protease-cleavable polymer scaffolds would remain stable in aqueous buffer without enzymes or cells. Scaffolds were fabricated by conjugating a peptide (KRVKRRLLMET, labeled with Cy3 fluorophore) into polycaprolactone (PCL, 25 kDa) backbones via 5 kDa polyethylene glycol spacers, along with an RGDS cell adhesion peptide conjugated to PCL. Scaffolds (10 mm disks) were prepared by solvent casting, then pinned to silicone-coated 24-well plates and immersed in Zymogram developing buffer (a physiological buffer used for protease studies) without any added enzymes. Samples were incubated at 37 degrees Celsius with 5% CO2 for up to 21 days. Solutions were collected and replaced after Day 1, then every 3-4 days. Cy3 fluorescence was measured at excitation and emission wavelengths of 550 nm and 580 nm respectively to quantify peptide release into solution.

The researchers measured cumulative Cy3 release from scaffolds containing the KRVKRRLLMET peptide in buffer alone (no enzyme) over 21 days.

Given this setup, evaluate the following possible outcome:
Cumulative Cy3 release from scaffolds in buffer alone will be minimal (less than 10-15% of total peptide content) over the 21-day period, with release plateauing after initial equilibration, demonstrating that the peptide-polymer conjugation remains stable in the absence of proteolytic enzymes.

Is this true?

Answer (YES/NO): YES